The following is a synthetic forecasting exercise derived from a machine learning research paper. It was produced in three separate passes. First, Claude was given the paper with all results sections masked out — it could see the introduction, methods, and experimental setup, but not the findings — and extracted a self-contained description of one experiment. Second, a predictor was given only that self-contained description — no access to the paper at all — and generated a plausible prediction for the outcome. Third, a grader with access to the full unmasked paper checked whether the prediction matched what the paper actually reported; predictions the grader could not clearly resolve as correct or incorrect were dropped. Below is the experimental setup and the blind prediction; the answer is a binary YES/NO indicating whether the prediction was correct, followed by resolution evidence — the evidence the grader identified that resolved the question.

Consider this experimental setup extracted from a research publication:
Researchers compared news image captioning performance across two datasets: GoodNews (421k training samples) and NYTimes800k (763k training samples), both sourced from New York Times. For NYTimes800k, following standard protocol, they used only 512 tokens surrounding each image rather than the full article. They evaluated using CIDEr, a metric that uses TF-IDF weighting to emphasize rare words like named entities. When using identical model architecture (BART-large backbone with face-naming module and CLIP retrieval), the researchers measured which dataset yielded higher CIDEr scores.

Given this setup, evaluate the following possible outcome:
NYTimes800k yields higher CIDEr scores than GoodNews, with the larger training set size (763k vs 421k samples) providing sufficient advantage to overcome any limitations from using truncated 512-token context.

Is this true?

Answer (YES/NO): YES